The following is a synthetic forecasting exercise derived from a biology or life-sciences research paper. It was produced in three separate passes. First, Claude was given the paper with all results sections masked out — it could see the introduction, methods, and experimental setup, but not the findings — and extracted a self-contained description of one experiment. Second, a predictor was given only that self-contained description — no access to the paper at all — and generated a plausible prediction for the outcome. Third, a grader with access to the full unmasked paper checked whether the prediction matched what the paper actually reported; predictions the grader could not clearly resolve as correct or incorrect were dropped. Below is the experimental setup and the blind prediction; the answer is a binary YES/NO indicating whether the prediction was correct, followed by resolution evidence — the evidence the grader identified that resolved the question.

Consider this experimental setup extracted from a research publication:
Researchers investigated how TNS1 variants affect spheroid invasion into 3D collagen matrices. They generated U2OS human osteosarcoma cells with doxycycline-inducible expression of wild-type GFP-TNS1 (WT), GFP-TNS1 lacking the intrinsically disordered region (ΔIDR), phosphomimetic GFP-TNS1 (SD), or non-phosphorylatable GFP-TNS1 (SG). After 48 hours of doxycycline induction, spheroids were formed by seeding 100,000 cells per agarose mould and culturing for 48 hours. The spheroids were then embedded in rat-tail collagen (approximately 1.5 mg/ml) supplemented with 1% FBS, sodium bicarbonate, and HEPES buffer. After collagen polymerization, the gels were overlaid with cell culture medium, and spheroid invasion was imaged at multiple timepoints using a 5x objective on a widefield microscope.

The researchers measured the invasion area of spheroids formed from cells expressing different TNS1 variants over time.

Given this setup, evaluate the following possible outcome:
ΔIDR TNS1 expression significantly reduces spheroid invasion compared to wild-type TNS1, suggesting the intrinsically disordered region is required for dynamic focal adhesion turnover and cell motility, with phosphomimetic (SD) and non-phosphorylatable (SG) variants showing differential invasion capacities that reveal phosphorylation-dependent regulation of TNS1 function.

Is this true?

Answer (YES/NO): NO